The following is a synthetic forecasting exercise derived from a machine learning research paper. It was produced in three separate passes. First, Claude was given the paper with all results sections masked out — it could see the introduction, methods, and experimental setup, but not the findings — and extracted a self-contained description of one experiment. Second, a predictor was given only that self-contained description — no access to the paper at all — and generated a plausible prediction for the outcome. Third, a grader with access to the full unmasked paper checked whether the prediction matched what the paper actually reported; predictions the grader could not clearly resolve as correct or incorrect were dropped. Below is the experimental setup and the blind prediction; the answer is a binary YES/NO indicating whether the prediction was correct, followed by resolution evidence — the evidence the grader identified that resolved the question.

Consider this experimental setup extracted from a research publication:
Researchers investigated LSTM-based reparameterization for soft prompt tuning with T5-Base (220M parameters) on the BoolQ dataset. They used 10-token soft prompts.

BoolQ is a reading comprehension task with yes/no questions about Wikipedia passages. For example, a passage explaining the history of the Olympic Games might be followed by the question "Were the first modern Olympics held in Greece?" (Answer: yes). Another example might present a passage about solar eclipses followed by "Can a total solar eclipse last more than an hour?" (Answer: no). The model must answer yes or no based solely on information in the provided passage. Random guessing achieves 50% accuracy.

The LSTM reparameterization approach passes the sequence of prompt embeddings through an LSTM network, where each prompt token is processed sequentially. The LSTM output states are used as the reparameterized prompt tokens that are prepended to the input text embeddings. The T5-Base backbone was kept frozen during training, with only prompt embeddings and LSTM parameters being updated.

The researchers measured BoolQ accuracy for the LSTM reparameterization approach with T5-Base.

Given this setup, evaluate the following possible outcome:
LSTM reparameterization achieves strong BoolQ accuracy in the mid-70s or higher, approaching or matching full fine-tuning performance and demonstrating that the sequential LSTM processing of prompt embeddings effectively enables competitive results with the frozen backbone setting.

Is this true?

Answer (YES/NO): NO